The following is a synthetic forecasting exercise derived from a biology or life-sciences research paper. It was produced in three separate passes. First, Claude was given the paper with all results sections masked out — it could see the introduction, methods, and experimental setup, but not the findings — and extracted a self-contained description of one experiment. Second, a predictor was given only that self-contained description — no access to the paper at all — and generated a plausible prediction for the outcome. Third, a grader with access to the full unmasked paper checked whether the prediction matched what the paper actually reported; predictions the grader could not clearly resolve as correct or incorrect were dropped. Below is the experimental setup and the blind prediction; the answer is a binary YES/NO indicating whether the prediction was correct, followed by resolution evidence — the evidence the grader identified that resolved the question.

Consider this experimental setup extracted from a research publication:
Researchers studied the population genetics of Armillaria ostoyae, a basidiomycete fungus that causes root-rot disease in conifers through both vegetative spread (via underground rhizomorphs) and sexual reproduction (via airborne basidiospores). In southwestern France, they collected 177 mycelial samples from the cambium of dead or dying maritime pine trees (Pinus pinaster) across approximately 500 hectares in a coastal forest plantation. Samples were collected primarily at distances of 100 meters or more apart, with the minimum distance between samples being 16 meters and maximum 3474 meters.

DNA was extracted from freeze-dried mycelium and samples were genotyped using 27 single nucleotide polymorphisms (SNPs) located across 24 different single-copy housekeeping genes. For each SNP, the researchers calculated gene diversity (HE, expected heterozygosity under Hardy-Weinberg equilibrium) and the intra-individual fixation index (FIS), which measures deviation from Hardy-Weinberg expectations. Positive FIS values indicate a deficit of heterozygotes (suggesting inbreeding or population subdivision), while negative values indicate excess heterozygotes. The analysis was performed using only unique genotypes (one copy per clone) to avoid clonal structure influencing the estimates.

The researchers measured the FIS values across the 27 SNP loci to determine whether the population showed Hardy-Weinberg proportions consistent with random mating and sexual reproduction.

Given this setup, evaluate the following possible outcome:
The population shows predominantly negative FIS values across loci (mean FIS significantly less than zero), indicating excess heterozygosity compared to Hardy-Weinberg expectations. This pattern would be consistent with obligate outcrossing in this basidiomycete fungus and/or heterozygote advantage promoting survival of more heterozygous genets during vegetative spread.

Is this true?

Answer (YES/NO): NO